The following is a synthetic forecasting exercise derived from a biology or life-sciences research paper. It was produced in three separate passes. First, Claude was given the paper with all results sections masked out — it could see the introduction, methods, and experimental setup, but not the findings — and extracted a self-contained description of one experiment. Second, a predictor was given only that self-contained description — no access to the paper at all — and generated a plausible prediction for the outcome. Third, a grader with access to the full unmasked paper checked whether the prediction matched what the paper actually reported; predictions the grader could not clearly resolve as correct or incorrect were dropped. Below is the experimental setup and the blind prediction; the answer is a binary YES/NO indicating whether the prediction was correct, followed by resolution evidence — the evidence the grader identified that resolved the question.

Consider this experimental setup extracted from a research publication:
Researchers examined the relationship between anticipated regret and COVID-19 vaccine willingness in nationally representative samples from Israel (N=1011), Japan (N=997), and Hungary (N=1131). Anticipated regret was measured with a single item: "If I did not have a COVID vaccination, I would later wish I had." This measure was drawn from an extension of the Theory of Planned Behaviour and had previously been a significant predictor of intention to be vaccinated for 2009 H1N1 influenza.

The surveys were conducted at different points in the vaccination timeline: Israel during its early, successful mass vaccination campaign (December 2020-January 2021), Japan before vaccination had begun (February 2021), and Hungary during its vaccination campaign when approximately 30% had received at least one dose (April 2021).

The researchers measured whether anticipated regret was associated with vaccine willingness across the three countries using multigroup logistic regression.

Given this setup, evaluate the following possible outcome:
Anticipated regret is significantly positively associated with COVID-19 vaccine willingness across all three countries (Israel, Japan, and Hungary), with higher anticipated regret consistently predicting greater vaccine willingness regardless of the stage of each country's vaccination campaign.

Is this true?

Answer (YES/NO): YES